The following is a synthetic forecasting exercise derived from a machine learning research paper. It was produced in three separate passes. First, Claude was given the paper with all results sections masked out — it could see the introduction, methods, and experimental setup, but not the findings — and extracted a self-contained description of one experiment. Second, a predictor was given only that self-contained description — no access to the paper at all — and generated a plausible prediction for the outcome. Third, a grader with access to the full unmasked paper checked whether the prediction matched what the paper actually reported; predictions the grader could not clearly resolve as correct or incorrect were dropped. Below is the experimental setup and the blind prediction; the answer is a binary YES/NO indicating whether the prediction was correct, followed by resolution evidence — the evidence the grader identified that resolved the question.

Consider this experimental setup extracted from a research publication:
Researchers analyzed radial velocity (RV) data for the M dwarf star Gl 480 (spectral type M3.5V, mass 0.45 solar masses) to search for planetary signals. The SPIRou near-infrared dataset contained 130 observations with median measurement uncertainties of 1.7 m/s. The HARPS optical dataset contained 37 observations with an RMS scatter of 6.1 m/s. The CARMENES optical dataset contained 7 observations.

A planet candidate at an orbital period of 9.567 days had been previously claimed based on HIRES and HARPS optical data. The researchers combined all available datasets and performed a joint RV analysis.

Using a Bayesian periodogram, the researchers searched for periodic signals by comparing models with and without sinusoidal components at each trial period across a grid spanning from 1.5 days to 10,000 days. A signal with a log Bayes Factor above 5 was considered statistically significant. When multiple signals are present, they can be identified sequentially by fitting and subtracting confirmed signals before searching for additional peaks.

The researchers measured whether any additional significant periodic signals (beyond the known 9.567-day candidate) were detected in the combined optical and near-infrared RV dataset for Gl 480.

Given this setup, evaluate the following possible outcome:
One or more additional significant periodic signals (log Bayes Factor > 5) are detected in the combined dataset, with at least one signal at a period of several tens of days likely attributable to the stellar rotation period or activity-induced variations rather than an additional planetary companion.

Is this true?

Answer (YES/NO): NO